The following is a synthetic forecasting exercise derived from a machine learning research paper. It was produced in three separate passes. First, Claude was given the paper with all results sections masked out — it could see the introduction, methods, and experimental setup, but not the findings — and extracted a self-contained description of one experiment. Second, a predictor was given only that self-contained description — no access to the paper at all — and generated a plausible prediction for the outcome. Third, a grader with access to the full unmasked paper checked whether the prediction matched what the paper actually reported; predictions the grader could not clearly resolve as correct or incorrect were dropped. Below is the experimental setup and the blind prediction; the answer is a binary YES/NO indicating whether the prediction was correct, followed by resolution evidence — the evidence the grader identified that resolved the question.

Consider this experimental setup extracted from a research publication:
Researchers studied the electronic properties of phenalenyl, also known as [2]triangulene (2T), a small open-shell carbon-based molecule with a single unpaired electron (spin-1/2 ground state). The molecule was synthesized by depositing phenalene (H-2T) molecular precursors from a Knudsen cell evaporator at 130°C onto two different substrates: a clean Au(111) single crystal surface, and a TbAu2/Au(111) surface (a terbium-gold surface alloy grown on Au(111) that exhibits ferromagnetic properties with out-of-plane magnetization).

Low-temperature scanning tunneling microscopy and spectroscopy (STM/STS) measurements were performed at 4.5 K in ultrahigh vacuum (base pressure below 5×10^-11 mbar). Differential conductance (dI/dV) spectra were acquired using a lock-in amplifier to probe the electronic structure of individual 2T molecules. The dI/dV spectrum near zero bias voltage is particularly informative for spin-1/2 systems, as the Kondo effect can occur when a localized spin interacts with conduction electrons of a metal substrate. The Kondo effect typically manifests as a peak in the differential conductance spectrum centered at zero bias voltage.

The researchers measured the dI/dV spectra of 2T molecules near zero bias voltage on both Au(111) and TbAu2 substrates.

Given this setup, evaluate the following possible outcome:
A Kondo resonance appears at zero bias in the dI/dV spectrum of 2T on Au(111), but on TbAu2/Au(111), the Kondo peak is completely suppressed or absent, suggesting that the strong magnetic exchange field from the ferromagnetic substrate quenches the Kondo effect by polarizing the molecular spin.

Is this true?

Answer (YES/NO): NO